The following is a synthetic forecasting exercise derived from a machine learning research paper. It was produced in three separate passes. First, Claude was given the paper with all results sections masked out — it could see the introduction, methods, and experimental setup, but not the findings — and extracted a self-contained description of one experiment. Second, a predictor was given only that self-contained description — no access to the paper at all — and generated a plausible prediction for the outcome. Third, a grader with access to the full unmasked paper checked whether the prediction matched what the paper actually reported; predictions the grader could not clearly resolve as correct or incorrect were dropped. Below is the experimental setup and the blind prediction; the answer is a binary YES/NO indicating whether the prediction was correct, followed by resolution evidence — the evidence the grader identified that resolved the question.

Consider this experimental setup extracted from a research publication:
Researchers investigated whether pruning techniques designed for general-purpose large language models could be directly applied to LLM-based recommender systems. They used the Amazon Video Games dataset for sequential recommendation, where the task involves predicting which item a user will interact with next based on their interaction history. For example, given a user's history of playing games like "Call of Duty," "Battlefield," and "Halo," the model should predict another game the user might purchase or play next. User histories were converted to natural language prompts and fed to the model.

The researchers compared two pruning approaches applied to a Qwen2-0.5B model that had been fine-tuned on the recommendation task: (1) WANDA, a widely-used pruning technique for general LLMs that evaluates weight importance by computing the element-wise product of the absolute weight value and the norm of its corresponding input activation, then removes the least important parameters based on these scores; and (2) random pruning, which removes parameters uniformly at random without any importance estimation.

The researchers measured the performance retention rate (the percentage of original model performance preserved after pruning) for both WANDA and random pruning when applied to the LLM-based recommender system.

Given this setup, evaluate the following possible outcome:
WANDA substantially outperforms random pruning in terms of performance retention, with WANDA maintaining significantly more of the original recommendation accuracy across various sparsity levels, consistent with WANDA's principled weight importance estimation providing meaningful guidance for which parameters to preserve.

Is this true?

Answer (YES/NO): NO